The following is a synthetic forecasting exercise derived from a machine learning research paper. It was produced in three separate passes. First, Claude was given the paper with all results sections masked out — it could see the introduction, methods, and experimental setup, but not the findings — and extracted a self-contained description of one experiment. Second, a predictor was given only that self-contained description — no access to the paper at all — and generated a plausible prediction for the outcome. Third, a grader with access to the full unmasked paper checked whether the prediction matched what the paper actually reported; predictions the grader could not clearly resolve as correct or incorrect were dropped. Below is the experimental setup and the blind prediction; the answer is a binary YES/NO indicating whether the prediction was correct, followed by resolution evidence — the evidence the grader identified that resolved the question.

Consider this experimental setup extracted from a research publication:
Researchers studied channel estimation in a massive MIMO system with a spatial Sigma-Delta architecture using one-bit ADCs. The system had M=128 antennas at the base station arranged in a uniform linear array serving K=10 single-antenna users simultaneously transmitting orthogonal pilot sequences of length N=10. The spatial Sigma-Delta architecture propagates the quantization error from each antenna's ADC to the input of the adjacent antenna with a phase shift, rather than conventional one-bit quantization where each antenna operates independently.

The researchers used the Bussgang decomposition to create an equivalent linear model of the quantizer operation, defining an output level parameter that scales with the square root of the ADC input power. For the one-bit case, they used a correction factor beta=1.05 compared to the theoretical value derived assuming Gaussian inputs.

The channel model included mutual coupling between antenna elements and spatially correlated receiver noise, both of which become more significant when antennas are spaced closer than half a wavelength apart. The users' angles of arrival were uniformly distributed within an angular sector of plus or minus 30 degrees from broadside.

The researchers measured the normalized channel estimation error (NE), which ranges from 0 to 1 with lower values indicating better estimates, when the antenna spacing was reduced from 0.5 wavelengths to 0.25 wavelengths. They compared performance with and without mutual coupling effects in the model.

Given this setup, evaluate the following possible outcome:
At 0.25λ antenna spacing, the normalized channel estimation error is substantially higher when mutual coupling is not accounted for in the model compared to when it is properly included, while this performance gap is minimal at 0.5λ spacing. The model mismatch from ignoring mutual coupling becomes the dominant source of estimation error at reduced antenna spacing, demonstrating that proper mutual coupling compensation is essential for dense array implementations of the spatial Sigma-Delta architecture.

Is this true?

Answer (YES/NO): NO